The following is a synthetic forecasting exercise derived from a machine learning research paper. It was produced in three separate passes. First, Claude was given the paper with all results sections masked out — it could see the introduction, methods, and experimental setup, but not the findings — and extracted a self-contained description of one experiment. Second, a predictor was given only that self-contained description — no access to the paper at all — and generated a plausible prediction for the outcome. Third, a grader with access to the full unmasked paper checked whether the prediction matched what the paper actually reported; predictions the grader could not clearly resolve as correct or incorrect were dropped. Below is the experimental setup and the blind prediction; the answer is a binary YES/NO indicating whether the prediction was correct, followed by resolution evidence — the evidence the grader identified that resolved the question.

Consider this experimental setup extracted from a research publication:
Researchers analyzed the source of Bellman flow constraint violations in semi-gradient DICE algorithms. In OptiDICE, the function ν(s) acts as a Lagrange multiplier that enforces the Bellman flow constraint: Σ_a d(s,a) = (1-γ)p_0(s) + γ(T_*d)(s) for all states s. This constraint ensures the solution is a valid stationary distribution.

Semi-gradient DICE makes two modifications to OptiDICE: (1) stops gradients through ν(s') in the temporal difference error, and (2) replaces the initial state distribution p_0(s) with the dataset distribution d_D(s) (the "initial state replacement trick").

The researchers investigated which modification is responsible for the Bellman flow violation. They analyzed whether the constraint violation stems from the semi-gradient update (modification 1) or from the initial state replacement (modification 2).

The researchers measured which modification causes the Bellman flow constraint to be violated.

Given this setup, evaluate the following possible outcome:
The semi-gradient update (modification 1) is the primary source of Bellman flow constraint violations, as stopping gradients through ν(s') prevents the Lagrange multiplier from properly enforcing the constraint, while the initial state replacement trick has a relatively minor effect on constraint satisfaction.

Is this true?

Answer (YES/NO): YES